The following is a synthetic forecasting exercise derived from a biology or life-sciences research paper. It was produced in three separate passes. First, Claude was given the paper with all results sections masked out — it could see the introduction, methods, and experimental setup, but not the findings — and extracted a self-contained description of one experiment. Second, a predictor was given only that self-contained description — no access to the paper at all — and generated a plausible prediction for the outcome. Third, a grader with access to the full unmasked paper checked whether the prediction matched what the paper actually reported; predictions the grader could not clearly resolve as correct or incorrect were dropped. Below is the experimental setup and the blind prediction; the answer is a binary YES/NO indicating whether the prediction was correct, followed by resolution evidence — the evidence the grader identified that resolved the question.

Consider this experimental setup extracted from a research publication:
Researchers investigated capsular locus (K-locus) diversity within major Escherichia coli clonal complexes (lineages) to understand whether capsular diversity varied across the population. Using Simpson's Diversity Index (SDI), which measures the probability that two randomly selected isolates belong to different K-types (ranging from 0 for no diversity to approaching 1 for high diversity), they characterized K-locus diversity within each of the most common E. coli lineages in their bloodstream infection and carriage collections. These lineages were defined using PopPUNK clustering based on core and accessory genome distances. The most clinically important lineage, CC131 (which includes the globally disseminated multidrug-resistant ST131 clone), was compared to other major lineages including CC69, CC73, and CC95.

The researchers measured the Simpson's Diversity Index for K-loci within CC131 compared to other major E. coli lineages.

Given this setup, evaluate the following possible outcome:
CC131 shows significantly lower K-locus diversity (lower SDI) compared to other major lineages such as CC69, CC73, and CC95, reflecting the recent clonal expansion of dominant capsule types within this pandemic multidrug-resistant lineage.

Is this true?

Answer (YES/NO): NO